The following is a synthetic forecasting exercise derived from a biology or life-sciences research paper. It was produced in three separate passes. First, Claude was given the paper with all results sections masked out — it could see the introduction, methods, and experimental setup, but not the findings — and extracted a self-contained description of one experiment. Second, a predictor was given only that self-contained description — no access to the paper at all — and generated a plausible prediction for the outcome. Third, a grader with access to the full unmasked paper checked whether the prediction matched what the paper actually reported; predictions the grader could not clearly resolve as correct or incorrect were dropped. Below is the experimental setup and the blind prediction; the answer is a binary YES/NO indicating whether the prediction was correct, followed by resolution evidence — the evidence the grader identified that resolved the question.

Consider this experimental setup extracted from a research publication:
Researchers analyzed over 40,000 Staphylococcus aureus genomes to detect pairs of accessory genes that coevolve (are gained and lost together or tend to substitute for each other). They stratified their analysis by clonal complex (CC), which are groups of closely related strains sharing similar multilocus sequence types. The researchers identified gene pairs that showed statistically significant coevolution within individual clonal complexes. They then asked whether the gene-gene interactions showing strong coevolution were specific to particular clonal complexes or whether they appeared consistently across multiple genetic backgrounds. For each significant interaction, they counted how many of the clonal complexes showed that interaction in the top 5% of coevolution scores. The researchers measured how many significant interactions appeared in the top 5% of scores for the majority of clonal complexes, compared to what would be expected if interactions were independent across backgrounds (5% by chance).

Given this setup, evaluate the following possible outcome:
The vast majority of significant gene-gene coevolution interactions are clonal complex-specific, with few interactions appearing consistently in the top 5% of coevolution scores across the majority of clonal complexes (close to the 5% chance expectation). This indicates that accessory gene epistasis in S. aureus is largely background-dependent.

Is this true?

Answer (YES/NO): NO